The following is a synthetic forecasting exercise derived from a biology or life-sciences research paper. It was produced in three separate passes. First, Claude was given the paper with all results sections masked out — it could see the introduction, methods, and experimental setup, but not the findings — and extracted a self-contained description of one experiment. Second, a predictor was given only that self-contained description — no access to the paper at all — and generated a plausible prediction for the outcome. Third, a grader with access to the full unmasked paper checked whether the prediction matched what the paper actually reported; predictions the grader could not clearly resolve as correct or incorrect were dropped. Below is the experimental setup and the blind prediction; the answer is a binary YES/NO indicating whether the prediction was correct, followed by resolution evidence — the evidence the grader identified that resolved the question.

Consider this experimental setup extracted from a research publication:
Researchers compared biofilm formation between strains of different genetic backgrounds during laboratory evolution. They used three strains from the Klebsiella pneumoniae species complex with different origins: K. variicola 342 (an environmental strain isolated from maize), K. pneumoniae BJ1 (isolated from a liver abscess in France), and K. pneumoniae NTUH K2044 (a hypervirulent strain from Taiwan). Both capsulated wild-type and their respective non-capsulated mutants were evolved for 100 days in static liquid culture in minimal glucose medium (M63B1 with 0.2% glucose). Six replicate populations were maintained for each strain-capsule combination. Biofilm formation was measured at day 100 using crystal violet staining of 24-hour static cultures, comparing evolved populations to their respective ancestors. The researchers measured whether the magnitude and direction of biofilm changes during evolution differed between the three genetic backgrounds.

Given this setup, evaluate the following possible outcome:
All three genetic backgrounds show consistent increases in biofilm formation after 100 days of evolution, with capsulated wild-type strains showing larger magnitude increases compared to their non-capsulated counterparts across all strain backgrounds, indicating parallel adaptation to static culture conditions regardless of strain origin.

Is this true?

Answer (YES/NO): NO